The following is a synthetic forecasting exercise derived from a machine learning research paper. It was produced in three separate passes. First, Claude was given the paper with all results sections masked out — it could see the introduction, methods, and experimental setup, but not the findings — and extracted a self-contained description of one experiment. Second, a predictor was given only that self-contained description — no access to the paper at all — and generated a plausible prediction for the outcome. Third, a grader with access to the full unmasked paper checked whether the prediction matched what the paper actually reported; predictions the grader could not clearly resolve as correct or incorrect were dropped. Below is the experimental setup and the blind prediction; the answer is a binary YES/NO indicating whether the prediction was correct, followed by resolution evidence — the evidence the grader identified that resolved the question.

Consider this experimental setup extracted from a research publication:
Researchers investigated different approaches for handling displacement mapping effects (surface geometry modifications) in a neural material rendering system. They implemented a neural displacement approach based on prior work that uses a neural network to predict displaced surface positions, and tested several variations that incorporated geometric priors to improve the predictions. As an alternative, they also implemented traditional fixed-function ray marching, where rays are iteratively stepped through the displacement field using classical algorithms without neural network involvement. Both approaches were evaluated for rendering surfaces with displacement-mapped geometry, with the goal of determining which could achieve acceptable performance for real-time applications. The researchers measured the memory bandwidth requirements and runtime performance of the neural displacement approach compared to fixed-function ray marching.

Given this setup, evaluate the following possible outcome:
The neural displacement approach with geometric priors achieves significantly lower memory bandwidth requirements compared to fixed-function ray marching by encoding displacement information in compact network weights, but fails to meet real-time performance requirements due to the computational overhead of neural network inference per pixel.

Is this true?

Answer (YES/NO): NO